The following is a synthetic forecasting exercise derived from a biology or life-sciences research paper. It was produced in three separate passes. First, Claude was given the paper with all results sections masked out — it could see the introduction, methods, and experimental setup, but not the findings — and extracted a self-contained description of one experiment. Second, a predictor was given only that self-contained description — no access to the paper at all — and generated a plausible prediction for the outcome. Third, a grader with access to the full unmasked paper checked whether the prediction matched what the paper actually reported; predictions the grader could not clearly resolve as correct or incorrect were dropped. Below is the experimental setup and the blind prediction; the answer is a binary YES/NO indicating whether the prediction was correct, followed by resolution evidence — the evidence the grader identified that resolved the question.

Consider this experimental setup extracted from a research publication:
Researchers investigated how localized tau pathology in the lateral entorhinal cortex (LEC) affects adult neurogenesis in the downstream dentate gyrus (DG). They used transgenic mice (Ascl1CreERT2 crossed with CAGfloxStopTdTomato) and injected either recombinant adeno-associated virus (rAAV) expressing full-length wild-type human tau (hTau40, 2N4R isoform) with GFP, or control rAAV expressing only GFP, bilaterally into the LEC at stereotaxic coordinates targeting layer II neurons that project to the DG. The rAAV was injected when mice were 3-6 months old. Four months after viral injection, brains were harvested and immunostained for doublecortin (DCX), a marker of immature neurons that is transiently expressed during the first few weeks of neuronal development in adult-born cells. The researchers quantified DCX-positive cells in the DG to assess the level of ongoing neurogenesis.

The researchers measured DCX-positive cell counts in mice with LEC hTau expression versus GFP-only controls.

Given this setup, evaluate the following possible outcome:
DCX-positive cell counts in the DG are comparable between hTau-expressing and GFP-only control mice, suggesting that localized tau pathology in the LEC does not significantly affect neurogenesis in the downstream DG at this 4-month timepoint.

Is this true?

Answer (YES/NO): NO